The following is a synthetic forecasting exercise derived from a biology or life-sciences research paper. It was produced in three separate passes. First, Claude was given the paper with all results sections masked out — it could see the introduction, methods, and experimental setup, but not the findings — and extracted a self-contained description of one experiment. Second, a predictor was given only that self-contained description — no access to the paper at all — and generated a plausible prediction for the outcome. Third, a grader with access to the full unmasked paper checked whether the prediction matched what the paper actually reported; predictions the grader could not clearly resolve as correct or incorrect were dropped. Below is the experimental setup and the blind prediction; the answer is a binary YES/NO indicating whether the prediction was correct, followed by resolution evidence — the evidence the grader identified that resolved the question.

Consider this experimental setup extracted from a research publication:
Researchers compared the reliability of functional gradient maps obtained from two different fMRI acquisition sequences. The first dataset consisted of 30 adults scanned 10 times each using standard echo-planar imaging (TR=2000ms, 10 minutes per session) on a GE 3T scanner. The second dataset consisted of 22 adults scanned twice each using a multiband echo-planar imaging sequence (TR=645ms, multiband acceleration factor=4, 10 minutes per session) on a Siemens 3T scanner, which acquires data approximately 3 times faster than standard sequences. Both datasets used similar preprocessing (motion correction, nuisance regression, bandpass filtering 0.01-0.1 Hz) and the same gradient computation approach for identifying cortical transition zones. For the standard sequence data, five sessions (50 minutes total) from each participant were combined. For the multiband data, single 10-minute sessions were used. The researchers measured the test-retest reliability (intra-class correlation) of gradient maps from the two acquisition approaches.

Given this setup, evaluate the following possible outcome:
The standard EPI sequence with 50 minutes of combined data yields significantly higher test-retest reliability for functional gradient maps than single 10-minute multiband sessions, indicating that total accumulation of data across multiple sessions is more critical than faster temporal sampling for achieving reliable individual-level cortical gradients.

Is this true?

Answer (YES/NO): NO